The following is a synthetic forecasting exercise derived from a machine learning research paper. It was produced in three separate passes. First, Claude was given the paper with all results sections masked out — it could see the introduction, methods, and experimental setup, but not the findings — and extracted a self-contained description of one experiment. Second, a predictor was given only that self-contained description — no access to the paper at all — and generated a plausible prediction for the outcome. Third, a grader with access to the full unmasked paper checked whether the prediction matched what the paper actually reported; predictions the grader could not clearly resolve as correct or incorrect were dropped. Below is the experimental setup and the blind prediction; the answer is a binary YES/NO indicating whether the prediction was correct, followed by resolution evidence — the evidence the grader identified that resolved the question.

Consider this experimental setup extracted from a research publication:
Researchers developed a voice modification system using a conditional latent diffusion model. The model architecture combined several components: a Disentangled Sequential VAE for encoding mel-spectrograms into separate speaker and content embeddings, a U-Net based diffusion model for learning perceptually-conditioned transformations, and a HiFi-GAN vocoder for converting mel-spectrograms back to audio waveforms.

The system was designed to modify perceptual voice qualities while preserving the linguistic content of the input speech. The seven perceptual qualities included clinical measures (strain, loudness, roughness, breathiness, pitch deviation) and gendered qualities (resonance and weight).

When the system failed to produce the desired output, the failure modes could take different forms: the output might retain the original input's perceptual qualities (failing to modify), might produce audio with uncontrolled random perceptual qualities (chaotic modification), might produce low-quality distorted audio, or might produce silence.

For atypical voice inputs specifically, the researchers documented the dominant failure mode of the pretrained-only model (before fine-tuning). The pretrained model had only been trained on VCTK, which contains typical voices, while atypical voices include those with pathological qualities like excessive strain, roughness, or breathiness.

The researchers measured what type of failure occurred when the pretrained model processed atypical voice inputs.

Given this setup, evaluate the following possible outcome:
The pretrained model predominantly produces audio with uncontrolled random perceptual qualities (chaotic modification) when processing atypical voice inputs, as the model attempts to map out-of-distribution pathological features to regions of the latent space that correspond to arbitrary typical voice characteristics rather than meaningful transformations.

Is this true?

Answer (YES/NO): NO